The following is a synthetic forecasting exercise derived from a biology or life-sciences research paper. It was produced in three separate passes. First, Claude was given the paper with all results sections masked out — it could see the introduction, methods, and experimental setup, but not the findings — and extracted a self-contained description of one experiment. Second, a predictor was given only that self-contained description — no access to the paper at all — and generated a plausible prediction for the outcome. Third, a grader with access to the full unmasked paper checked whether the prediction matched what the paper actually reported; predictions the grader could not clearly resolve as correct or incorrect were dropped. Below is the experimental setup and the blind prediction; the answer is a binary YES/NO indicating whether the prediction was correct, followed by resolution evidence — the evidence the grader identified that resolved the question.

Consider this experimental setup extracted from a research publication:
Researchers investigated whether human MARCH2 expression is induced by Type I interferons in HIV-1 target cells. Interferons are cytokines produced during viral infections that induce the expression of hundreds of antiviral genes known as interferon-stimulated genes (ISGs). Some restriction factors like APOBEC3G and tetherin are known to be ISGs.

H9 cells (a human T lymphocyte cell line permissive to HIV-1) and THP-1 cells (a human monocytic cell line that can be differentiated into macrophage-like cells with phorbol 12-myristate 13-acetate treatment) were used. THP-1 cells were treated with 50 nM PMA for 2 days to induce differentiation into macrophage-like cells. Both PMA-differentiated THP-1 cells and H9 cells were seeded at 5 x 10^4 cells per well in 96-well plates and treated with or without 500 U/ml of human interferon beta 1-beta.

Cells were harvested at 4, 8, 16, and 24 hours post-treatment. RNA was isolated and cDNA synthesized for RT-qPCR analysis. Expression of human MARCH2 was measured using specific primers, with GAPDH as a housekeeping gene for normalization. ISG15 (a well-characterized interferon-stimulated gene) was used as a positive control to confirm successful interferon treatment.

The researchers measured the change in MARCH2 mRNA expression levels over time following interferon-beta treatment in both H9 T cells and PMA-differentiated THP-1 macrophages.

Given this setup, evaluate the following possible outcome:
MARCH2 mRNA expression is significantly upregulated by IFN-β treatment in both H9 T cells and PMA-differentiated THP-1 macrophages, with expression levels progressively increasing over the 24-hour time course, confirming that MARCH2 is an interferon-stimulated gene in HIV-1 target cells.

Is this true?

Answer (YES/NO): NO